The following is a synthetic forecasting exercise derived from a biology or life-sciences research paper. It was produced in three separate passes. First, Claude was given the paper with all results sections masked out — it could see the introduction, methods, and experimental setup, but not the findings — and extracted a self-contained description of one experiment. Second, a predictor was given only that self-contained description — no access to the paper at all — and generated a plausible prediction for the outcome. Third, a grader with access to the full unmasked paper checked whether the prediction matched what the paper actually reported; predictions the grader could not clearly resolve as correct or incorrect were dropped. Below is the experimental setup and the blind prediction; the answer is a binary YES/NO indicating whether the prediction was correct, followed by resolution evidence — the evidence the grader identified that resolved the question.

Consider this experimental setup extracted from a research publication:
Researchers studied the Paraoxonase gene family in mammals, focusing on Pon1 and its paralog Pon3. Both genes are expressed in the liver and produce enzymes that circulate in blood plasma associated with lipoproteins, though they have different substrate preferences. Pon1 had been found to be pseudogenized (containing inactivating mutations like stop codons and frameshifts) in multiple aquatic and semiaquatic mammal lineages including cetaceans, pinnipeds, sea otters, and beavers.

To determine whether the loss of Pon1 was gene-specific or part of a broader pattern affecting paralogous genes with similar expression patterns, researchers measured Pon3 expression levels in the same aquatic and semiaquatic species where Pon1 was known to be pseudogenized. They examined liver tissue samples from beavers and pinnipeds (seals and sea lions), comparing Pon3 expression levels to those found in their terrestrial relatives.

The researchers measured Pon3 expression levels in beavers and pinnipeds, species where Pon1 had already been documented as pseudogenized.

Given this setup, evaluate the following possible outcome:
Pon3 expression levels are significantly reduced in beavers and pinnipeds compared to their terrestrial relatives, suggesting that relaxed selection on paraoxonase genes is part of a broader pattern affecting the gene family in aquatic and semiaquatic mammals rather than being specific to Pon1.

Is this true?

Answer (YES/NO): YES